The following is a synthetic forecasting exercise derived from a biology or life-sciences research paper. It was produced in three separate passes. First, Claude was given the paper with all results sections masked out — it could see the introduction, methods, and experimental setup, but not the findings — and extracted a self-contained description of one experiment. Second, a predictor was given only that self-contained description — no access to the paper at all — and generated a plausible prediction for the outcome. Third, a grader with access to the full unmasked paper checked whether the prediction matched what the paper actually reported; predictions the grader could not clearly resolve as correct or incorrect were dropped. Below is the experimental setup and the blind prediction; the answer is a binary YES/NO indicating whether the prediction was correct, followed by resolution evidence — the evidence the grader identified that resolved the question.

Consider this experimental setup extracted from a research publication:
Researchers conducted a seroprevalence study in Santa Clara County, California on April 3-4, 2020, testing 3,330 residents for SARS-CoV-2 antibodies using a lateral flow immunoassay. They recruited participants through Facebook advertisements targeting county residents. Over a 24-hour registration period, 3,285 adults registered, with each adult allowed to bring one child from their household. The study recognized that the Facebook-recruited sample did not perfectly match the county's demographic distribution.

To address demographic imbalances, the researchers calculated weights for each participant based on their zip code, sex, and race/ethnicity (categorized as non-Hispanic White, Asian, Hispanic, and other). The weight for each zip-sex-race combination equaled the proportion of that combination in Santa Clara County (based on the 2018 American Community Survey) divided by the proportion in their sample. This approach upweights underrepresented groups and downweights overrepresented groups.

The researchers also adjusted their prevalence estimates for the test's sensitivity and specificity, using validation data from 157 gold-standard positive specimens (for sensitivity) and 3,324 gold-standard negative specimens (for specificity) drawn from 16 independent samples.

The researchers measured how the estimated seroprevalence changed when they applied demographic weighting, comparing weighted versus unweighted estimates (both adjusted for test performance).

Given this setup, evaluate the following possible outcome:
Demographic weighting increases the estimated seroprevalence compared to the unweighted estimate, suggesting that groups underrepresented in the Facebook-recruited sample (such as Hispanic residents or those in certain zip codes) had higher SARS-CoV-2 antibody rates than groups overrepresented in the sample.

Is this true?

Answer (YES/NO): YES